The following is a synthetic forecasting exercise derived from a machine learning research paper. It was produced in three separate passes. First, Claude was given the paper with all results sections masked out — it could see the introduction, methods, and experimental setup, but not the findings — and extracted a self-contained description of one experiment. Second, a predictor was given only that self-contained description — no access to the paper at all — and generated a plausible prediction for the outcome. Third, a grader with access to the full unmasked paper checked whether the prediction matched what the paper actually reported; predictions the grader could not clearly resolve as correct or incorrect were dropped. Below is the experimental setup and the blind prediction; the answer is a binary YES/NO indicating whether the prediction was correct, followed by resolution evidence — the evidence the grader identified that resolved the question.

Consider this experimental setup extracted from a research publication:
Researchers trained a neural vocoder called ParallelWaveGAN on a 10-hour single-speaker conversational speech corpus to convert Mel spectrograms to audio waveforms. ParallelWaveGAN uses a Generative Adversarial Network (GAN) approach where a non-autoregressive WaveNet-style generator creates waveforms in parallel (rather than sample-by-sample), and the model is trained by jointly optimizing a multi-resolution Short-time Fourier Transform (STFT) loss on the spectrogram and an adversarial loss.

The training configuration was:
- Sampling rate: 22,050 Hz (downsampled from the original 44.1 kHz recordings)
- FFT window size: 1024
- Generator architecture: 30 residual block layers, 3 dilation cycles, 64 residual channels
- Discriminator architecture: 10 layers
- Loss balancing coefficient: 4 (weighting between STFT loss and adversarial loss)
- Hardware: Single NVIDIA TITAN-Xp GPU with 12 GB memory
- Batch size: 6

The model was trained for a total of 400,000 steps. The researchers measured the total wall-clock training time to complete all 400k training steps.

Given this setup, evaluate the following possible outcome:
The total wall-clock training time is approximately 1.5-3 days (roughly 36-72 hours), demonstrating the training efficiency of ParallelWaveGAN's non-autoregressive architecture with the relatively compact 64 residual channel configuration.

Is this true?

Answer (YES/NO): NO